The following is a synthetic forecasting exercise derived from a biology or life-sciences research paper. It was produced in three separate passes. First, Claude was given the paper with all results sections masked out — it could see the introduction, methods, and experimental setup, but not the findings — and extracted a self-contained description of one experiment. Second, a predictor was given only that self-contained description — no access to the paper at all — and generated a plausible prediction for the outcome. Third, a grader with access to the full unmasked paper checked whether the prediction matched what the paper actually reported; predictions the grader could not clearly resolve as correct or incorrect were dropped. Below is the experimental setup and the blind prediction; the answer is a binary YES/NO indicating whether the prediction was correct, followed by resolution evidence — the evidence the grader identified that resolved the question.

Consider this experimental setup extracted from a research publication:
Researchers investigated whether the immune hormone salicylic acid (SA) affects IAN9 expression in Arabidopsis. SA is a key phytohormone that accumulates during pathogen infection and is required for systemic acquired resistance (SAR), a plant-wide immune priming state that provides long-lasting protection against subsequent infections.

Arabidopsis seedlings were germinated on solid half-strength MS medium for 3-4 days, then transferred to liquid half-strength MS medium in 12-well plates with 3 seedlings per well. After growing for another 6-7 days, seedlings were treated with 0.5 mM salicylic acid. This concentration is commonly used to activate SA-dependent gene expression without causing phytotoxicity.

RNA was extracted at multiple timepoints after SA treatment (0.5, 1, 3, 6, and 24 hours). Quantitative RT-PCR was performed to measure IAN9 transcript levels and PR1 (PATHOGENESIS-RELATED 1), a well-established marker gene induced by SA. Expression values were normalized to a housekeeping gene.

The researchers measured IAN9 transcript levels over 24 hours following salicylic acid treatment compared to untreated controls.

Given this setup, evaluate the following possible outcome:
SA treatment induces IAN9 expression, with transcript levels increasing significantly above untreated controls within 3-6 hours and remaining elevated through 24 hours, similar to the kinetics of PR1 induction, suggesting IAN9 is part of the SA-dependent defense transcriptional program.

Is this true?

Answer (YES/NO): NO